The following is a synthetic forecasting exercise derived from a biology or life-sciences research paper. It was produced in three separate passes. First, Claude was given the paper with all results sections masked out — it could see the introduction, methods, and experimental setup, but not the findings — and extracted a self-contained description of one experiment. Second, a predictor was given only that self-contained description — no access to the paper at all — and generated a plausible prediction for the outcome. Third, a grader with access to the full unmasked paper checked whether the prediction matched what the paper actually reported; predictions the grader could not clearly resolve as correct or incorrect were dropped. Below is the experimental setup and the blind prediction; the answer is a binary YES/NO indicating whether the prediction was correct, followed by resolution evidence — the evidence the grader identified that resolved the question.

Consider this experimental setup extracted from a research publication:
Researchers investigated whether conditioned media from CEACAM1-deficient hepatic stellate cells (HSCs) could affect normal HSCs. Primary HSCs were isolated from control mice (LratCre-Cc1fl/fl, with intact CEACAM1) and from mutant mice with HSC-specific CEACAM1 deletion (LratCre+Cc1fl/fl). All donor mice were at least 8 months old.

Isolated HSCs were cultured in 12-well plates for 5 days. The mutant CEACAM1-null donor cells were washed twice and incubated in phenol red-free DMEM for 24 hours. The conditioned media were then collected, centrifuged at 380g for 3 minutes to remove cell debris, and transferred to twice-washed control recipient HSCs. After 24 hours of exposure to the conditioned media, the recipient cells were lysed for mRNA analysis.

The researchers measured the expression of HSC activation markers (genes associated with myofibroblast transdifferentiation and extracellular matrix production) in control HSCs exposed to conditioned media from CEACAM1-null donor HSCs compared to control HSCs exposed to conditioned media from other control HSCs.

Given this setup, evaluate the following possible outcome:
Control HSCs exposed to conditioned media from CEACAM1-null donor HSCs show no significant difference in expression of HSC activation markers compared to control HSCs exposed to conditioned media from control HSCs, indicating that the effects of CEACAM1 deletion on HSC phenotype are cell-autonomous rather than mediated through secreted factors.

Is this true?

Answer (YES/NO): NO